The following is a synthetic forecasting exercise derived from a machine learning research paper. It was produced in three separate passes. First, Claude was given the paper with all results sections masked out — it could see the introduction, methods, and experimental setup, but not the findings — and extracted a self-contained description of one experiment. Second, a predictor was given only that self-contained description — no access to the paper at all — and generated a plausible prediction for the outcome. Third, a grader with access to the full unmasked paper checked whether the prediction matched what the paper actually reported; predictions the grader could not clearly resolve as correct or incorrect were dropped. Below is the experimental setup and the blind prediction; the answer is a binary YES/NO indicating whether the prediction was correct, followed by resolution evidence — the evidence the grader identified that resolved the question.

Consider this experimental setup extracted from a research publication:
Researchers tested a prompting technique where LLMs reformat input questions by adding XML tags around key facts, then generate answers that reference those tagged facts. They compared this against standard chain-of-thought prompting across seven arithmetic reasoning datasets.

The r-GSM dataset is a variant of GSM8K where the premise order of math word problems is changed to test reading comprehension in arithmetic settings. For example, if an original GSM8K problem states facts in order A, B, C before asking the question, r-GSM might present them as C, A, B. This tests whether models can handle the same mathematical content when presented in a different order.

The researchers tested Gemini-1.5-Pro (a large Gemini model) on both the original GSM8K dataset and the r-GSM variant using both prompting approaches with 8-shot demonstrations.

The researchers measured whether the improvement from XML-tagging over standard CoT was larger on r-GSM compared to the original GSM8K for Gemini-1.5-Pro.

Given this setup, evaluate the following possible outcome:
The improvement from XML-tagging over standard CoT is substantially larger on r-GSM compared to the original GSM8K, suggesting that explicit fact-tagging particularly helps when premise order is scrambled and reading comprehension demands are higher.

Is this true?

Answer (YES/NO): YES